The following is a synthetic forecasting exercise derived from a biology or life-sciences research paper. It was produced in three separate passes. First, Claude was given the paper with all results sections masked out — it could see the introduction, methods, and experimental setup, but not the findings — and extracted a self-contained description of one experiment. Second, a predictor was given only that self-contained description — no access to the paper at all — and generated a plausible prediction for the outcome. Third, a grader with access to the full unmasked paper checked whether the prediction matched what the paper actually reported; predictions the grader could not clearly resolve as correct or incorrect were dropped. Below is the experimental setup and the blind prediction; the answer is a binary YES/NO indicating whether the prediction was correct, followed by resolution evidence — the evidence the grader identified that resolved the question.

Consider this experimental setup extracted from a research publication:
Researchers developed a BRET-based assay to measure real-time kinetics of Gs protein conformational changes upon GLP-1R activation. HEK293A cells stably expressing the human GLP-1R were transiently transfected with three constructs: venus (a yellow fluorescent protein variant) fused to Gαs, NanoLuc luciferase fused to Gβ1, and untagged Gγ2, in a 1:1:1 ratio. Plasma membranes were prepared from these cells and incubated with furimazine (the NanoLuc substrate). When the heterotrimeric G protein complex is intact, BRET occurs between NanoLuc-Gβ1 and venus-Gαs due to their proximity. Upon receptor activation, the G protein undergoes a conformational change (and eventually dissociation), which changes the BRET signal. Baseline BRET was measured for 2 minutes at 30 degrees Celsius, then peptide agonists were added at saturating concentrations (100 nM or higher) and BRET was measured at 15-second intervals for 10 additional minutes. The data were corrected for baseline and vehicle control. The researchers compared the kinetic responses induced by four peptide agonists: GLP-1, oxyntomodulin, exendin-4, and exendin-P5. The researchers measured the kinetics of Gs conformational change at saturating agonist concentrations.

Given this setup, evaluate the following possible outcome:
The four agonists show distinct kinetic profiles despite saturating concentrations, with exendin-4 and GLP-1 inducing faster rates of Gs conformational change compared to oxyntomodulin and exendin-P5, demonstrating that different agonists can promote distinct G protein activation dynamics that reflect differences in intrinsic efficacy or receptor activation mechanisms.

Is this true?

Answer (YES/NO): NO